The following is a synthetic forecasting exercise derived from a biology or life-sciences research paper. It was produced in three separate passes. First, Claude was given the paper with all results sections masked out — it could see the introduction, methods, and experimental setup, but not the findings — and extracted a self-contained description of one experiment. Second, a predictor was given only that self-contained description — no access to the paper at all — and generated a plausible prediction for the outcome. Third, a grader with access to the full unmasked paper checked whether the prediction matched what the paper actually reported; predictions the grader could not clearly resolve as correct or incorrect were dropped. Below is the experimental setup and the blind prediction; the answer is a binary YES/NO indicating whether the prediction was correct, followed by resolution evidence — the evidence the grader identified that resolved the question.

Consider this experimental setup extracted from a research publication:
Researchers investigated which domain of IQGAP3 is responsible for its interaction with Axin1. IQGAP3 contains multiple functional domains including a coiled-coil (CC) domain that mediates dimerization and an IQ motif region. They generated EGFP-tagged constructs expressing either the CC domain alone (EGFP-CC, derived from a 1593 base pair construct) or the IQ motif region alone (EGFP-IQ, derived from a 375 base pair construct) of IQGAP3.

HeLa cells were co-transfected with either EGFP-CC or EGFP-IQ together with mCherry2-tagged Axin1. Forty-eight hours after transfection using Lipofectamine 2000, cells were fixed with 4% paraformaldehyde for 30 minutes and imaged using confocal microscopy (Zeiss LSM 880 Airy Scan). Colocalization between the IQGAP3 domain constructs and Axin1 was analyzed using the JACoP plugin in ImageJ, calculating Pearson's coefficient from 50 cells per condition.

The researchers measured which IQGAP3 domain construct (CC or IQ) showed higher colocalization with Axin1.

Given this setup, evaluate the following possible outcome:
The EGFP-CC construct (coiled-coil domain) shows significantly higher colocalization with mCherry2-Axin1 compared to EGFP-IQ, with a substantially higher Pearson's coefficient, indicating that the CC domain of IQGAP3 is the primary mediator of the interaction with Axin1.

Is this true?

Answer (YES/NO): NO